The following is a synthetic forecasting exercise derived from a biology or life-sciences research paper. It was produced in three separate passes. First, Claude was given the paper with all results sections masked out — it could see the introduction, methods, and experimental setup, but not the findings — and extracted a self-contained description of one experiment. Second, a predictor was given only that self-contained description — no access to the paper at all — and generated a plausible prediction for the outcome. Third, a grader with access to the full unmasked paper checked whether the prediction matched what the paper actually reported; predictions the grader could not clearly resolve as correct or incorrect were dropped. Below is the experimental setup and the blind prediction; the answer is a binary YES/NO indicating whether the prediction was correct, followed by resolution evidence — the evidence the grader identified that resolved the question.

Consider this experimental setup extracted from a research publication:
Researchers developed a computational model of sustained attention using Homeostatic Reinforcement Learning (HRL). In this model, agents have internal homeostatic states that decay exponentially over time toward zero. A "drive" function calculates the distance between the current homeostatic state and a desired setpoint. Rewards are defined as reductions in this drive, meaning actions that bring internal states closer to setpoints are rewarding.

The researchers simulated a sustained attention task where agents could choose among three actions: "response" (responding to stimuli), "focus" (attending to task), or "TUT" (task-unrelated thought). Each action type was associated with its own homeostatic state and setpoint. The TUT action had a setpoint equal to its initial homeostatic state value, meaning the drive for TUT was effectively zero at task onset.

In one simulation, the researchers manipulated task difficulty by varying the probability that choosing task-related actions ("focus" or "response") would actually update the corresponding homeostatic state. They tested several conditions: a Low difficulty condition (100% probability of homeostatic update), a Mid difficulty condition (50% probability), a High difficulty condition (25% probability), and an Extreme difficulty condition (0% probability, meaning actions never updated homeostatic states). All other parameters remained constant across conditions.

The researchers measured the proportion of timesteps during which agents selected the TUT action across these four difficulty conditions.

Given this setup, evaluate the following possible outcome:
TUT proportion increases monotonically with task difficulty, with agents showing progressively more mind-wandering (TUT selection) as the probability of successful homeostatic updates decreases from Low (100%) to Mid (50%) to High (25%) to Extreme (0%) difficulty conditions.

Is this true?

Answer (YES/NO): NO